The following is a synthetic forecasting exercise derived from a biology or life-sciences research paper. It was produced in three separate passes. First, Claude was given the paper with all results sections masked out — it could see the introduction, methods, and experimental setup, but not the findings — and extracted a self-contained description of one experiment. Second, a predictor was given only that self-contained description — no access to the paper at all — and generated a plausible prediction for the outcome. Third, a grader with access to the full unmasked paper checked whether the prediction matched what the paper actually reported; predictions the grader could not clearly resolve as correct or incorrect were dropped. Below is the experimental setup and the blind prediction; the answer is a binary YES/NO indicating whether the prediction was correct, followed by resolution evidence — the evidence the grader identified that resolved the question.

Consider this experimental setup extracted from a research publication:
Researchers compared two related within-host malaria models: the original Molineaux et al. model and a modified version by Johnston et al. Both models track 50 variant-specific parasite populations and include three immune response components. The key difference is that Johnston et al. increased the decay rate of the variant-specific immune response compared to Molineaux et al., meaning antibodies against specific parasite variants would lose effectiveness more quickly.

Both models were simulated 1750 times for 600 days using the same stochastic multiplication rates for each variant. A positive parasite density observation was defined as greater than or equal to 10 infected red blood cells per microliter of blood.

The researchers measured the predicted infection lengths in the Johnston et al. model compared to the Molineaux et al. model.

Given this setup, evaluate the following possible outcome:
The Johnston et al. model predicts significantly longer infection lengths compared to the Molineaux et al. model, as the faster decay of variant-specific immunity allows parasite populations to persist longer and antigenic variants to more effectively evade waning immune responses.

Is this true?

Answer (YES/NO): YES